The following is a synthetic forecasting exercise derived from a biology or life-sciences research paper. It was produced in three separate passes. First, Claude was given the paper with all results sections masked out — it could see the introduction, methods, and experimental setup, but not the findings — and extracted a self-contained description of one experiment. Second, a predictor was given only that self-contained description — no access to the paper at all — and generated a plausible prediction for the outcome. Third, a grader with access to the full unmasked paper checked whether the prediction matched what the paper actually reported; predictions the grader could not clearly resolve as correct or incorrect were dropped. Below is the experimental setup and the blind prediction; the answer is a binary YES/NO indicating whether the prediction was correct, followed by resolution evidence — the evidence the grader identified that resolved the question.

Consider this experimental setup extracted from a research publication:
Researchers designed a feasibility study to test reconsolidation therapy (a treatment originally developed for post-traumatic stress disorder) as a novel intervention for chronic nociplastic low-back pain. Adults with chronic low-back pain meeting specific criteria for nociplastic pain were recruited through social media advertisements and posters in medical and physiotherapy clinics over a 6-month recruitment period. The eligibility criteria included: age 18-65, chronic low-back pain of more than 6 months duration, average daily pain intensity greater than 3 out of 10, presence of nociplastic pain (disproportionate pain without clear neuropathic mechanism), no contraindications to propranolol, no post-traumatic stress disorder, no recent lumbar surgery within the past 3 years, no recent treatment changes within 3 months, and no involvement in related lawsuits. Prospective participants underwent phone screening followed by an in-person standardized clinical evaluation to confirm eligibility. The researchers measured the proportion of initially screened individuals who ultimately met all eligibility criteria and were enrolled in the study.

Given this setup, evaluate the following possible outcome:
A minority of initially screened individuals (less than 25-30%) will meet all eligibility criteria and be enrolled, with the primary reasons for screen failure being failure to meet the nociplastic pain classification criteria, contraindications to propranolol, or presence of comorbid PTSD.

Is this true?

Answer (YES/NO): NO